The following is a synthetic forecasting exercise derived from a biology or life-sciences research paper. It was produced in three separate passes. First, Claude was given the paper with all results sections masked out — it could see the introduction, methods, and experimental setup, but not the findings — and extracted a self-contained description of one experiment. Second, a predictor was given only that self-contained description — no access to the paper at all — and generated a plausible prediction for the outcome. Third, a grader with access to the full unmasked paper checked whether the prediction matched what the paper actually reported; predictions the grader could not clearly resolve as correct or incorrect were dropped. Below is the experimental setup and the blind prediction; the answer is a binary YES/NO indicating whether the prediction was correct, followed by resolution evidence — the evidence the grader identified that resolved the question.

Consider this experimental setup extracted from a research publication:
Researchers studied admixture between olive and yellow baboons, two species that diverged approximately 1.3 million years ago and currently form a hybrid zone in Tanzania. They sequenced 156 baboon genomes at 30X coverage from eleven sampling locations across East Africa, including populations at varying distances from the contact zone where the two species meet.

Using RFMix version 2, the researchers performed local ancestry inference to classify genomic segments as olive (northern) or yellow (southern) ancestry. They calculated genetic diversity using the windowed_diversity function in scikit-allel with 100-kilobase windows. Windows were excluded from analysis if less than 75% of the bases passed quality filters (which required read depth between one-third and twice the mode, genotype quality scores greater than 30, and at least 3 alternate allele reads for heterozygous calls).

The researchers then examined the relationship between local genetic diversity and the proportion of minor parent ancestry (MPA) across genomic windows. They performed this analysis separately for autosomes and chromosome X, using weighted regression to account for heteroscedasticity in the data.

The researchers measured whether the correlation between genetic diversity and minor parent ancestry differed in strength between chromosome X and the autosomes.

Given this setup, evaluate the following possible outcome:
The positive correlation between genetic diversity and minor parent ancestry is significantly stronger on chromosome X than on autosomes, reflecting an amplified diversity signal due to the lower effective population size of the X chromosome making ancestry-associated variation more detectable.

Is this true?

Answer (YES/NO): YES